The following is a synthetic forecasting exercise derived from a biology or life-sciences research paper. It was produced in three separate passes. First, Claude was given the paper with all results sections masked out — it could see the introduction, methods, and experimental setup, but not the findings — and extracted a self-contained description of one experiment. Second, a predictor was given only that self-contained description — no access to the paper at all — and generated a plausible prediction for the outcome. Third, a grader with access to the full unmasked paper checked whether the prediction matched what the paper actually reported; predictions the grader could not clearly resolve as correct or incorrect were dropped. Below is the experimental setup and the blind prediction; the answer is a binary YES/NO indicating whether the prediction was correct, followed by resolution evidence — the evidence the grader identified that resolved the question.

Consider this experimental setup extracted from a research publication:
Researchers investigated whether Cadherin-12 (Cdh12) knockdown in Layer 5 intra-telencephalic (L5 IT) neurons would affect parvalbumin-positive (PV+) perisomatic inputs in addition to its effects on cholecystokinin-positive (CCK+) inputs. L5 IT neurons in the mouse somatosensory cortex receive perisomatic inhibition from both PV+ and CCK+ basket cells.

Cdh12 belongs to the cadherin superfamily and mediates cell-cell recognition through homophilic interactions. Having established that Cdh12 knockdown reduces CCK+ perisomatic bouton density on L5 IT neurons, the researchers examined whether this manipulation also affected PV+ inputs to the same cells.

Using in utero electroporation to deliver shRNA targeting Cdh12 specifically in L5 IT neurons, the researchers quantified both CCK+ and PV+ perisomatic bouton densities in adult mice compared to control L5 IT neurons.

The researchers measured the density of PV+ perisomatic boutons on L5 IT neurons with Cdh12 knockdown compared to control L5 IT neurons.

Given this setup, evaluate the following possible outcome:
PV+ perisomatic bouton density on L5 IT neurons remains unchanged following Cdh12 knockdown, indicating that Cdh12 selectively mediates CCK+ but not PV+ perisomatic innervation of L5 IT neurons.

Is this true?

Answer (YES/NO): YES